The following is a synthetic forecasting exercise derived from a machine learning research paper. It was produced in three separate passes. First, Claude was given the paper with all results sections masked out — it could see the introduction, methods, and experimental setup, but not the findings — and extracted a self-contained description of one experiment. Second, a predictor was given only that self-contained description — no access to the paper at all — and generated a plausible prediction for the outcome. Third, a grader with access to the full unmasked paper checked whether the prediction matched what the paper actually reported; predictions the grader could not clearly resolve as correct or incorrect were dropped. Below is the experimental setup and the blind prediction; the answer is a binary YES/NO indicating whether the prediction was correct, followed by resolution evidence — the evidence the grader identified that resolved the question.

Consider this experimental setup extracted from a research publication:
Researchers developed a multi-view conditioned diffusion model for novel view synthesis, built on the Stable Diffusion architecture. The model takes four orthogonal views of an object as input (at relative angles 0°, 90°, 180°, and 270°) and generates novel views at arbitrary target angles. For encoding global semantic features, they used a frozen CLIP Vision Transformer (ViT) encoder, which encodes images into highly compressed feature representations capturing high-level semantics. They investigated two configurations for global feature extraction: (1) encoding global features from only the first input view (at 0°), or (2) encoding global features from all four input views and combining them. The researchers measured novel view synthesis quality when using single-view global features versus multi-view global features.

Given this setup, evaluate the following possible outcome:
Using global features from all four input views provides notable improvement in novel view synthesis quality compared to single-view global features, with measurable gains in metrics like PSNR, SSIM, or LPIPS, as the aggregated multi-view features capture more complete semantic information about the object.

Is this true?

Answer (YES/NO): NO